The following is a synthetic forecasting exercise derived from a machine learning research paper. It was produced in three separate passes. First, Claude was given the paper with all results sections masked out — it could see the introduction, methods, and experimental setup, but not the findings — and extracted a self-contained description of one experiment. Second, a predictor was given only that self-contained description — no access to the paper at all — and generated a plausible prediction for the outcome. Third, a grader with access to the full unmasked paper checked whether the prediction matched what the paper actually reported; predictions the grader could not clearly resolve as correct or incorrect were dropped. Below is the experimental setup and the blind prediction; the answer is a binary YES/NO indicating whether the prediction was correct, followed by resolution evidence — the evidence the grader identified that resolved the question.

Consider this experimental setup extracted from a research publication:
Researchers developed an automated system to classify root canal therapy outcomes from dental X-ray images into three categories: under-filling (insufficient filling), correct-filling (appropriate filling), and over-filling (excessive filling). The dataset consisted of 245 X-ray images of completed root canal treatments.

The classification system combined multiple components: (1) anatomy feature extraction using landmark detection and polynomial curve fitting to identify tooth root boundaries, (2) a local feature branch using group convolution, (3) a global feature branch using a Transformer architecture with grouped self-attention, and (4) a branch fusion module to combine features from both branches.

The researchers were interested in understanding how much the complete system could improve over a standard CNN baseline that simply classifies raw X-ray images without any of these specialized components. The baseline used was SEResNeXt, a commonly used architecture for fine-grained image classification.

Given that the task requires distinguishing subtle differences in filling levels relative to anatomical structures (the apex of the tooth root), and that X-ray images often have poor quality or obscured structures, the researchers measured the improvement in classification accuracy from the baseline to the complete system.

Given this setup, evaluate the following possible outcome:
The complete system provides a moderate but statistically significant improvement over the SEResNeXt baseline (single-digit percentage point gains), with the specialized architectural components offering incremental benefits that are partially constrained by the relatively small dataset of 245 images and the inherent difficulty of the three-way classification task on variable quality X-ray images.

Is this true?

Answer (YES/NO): NO